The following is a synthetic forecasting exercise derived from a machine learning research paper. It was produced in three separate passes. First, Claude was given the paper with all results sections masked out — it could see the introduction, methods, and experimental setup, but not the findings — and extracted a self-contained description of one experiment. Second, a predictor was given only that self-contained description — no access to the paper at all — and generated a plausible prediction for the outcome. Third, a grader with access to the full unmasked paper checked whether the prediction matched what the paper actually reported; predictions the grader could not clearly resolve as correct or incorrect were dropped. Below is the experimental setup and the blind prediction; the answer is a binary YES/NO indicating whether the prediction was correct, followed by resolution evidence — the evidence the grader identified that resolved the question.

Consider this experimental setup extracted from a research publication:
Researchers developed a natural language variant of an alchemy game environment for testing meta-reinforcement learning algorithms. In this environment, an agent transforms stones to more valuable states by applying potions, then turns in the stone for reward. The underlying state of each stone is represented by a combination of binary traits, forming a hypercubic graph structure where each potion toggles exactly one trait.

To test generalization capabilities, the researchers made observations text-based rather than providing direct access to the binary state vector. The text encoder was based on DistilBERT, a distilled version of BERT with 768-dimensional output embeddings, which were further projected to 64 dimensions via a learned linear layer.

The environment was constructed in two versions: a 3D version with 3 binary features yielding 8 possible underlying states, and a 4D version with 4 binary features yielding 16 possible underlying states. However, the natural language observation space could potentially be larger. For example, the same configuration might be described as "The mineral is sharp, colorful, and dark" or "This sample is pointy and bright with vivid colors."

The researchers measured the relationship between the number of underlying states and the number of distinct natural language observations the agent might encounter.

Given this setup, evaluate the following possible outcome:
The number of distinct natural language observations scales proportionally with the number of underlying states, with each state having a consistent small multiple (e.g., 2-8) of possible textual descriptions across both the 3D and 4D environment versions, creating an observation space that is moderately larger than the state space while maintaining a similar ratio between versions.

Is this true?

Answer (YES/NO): NO